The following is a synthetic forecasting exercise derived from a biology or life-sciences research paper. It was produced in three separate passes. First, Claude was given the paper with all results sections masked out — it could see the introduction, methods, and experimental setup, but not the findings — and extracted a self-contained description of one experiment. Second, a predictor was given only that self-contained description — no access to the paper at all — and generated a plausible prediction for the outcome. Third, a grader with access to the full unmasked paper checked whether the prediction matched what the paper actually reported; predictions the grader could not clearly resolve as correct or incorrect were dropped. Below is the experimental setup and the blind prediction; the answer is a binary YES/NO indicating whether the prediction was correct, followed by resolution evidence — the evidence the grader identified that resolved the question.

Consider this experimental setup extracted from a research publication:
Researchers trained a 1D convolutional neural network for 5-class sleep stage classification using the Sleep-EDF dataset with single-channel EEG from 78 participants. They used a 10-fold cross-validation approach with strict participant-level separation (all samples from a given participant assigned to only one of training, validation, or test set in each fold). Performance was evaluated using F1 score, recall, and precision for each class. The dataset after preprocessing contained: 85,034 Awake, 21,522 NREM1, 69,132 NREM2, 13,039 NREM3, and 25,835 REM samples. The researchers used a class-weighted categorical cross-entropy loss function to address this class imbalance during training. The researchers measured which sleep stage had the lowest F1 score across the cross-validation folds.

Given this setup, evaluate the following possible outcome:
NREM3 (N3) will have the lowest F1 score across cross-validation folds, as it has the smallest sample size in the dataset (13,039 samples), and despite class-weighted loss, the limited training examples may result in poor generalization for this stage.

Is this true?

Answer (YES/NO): NO